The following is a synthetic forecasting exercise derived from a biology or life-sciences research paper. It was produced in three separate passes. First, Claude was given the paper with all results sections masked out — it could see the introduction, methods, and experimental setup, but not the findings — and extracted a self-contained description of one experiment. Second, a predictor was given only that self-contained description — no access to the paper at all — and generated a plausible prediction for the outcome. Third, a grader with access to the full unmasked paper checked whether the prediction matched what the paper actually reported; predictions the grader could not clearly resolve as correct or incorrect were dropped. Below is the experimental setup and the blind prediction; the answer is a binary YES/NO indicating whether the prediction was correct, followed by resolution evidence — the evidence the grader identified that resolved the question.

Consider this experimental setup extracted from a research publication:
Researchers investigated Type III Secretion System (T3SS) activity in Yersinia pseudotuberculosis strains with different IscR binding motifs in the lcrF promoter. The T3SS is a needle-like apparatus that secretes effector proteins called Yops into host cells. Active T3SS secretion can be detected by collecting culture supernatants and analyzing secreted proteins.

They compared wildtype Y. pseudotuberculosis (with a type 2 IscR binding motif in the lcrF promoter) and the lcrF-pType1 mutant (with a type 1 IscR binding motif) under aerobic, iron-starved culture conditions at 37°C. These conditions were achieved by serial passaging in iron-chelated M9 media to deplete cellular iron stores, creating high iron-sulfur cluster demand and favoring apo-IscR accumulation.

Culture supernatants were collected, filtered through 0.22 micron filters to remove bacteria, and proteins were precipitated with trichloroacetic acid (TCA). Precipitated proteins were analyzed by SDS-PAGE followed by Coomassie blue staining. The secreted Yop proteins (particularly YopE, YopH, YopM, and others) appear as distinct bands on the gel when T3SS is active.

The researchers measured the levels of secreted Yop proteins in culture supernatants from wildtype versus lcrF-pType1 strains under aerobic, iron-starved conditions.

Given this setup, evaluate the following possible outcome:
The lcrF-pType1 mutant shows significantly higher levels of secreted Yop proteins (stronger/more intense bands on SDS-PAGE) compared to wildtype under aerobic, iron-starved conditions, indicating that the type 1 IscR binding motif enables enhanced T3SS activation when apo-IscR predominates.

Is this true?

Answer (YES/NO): NO